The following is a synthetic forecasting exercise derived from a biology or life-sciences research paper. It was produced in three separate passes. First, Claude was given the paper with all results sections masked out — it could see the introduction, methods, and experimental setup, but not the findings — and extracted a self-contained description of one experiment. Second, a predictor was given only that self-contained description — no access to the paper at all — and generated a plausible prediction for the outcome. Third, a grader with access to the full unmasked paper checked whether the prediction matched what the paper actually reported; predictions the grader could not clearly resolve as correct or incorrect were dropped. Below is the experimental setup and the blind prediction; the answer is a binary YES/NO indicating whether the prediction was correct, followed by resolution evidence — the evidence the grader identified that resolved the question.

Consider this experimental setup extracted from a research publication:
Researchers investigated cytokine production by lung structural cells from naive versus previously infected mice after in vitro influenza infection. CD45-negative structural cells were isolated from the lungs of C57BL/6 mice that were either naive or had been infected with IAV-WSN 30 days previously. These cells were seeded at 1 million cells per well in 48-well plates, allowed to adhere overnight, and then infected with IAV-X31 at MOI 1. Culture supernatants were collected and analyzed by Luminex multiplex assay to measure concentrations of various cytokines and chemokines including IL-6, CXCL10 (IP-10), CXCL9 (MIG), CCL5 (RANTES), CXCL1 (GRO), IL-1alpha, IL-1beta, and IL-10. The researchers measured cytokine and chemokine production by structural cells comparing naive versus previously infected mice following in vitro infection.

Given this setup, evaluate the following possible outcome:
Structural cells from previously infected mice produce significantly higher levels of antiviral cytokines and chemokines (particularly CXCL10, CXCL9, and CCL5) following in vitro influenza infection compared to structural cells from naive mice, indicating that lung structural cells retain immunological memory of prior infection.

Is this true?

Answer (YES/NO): NO